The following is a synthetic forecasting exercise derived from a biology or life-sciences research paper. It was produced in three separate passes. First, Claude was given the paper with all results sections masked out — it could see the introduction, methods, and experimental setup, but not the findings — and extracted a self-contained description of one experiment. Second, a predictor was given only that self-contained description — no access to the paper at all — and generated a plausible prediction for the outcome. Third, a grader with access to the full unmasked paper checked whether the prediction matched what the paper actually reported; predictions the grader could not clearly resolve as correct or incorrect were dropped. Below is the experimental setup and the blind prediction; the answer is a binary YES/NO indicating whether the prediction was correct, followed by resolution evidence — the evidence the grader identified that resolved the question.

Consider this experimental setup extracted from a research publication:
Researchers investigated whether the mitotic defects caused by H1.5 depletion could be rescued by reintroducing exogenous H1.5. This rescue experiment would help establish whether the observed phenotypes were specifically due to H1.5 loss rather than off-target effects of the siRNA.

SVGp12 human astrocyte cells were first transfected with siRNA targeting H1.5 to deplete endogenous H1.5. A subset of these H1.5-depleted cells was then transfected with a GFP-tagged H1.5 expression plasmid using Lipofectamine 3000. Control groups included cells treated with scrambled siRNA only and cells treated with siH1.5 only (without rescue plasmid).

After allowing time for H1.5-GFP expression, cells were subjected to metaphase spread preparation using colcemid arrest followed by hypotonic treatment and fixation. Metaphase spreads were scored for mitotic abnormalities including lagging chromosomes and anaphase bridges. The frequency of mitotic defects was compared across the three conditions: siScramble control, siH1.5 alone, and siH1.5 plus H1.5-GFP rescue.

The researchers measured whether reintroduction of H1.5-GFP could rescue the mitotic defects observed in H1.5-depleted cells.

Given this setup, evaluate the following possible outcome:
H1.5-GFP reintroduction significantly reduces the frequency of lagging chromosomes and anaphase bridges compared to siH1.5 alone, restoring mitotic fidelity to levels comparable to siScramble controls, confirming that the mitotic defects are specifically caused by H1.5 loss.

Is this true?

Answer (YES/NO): NO